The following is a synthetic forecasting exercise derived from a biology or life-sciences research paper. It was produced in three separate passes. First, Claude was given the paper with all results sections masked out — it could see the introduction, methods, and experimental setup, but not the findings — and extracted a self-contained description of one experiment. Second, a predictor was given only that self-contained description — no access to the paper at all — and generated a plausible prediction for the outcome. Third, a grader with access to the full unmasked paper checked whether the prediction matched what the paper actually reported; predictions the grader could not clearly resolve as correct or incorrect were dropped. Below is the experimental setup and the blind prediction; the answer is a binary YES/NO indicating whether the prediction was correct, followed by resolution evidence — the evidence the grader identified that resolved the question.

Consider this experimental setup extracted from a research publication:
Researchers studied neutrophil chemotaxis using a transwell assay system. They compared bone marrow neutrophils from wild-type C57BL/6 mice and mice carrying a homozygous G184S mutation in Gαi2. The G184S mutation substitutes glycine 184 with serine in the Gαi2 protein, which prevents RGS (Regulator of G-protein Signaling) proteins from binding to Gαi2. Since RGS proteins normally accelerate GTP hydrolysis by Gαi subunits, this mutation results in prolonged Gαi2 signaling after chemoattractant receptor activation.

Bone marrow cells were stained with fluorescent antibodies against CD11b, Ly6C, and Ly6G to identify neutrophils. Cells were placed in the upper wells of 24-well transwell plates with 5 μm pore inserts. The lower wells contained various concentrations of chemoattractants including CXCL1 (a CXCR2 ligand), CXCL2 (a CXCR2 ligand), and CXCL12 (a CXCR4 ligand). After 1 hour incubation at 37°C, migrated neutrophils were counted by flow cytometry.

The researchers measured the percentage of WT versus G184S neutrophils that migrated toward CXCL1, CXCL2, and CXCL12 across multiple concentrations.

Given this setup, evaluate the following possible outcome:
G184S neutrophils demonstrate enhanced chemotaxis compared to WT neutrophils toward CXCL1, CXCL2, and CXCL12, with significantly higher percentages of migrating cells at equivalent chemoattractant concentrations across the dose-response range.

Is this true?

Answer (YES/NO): NO